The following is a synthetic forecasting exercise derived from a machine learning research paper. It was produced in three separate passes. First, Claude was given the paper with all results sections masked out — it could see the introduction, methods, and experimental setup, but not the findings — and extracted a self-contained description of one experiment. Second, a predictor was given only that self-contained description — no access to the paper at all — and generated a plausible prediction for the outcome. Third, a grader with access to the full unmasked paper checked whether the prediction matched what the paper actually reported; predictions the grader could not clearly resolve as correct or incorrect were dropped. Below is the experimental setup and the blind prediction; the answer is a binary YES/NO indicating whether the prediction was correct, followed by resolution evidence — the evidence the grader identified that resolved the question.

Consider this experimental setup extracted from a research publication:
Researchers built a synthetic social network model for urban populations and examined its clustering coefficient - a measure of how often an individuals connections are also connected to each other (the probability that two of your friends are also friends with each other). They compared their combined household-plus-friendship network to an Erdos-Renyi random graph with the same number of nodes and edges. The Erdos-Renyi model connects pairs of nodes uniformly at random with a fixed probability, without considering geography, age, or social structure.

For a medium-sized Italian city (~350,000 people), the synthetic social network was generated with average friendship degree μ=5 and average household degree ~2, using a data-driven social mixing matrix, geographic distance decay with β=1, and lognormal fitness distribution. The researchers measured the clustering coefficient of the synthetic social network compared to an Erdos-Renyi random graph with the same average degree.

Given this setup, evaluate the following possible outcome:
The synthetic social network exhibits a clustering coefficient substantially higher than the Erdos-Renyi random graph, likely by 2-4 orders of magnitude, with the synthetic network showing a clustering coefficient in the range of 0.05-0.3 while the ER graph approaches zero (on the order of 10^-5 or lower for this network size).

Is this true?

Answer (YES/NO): YES